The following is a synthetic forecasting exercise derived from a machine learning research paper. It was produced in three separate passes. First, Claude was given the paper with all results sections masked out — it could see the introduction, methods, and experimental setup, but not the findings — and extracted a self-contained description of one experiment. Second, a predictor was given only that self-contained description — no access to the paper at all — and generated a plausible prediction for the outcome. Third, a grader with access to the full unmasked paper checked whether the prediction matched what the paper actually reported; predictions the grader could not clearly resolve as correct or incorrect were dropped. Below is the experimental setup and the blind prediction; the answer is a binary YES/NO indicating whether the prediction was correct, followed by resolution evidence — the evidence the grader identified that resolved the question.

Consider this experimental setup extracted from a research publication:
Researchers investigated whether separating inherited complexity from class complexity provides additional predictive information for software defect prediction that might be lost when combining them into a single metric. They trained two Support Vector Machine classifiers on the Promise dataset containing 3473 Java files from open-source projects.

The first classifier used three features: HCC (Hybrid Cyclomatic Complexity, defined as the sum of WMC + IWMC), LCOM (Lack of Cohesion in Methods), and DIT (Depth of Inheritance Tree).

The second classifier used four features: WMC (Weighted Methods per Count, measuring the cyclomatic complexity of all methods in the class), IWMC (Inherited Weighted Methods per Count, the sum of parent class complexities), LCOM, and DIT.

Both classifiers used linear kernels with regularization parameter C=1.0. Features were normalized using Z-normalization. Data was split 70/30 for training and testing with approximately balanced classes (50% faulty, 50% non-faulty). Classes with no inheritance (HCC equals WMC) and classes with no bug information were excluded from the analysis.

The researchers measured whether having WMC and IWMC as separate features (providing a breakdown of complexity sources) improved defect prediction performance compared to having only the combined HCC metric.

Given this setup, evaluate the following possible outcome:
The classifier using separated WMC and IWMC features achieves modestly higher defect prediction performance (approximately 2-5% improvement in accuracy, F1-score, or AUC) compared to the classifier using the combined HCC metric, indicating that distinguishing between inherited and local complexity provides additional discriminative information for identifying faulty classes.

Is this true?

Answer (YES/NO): YES